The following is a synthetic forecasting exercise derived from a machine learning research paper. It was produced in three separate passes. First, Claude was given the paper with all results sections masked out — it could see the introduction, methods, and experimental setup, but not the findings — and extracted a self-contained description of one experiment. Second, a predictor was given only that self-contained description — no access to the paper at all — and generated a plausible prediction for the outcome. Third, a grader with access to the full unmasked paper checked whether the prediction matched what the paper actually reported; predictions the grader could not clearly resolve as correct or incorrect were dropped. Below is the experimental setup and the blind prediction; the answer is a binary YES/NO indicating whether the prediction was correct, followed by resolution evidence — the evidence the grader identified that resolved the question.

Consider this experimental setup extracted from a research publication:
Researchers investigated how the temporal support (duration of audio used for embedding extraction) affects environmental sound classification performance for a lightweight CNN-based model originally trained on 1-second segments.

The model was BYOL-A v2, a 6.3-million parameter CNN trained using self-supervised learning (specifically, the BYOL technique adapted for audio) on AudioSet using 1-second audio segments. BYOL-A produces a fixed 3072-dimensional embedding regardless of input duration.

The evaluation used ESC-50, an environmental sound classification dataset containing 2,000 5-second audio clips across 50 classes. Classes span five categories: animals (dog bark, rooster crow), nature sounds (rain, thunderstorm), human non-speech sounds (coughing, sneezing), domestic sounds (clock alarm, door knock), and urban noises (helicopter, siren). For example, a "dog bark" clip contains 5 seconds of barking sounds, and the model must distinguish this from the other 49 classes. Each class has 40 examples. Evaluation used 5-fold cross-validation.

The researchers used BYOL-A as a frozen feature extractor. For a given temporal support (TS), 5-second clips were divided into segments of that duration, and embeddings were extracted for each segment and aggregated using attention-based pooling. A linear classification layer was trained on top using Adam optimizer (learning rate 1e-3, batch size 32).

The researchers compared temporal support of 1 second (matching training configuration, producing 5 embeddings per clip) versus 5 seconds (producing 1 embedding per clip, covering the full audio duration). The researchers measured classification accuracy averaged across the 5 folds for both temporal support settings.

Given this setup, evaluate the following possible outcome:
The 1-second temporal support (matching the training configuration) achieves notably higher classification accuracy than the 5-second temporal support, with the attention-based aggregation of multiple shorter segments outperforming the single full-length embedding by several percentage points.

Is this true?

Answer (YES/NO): NO